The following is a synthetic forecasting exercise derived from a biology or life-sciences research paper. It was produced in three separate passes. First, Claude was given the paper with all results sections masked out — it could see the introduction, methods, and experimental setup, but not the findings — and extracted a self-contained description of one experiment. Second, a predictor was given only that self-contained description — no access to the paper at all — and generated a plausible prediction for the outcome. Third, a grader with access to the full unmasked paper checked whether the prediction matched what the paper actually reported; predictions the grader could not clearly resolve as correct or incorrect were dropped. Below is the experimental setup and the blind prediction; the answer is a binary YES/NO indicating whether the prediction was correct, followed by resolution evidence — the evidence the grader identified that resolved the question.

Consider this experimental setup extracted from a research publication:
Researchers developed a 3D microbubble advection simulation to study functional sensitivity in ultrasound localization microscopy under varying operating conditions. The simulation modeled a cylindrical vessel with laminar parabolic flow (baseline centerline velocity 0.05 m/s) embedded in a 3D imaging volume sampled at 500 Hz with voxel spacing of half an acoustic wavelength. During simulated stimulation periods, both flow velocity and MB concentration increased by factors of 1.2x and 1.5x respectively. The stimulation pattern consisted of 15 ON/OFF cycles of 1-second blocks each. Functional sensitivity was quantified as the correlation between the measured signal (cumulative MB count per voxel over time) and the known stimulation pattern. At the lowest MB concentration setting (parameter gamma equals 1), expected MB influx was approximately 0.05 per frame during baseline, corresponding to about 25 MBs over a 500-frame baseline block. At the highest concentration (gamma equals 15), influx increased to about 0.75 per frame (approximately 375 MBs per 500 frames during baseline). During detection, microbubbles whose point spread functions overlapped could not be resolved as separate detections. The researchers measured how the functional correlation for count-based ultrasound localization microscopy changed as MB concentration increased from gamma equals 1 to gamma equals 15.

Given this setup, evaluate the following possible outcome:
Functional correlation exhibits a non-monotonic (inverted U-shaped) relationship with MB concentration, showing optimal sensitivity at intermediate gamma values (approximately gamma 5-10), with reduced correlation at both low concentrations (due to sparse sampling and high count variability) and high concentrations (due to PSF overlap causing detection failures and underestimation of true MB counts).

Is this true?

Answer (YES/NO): NO